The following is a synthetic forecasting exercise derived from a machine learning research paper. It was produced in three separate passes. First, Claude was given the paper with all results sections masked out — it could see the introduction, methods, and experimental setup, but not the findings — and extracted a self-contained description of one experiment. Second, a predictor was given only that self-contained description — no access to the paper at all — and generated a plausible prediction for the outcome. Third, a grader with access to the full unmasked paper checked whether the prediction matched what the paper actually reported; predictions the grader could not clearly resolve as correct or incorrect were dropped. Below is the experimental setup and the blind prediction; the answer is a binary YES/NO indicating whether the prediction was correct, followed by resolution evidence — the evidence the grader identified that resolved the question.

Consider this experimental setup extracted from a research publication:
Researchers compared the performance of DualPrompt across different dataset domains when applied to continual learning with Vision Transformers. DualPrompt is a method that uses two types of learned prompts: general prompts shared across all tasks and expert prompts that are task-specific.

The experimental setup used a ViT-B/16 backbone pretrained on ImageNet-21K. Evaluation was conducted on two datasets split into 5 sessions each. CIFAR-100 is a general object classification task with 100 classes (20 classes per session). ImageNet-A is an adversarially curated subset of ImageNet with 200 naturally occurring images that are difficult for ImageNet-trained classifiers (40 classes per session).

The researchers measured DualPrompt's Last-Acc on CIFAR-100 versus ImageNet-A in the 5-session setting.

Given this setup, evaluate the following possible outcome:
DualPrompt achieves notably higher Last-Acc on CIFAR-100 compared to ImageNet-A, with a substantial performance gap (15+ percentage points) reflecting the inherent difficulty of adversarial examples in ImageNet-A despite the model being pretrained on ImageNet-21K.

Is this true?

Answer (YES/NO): YES